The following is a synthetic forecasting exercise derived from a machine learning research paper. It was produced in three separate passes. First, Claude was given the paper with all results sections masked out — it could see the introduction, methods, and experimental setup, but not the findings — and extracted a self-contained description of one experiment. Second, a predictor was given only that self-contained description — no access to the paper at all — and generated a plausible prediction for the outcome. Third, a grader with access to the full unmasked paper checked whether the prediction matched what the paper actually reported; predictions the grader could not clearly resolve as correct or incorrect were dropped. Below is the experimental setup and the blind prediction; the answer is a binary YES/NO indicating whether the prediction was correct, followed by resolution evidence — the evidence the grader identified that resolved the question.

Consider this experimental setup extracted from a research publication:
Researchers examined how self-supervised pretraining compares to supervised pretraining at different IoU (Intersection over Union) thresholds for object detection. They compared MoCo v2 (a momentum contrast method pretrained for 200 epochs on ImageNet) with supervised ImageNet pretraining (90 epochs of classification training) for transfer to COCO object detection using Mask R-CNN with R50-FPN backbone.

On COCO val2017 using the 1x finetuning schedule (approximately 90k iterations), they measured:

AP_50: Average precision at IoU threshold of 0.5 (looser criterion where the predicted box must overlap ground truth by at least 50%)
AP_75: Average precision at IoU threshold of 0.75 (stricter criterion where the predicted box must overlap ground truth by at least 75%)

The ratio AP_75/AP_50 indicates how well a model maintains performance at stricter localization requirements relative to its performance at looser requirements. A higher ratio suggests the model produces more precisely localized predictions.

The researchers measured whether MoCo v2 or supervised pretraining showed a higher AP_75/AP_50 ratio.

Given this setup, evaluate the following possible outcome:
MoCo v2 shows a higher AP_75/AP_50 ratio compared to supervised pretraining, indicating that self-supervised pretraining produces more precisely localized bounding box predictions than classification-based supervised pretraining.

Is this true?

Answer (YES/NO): YES